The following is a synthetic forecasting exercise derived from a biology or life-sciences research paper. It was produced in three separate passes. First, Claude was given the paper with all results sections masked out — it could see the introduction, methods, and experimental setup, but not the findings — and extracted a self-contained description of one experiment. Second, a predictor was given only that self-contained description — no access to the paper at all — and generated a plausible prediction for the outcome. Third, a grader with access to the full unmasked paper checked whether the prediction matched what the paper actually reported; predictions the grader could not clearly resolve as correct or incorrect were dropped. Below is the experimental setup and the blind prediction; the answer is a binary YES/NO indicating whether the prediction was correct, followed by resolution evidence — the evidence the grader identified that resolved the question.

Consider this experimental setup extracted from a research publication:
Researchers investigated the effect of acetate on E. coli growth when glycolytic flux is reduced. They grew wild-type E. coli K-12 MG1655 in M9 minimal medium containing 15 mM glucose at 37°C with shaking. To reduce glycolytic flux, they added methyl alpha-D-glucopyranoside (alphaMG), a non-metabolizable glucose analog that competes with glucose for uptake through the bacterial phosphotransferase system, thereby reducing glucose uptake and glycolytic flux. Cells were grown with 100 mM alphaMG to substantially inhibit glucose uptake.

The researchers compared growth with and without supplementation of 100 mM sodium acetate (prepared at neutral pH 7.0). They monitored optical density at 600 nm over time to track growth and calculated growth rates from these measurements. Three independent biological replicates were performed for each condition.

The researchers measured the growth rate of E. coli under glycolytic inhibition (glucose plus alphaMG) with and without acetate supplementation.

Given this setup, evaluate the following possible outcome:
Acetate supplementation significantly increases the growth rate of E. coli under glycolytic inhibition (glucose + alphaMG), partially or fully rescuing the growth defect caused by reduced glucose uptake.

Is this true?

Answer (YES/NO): YES